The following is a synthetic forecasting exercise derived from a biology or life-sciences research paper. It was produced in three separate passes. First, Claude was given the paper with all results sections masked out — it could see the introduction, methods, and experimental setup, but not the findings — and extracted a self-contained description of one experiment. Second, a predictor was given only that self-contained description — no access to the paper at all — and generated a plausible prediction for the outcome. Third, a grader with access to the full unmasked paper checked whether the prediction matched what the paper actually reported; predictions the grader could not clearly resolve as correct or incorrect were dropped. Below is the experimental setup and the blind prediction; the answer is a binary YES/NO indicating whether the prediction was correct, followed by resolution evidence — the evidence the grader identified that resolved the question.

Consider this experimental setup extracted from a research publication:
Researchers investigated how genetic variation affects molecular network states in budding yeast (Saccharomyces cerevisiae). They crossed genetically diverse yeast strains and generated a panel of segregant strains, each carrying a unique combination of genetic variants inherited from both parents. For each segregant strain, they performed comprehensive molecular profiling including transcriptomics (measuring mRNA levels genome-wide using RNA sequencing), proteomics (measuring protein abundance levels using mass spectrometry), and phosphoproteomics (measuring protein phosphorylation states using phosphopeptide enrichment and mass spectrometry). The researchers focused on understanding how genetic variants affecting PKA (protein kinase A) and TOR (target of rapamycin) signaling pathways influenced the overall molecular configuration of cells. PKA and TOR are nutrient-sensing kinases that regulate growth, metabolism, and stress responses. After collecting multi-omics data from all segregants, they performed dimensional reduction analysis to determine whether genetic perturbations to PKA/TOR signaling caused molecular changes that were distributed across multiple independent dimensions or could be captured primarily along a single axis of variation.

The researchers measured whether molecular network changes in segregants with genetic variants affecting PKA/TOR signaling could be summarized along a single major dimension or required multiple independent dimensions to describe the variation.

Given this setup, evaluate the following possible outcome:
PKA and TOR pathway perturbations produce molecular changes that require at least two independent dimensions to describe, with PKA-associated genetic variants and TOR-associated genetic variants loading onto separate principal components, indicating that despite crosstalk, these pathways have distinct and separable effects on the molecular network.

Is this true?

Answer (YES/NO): NO